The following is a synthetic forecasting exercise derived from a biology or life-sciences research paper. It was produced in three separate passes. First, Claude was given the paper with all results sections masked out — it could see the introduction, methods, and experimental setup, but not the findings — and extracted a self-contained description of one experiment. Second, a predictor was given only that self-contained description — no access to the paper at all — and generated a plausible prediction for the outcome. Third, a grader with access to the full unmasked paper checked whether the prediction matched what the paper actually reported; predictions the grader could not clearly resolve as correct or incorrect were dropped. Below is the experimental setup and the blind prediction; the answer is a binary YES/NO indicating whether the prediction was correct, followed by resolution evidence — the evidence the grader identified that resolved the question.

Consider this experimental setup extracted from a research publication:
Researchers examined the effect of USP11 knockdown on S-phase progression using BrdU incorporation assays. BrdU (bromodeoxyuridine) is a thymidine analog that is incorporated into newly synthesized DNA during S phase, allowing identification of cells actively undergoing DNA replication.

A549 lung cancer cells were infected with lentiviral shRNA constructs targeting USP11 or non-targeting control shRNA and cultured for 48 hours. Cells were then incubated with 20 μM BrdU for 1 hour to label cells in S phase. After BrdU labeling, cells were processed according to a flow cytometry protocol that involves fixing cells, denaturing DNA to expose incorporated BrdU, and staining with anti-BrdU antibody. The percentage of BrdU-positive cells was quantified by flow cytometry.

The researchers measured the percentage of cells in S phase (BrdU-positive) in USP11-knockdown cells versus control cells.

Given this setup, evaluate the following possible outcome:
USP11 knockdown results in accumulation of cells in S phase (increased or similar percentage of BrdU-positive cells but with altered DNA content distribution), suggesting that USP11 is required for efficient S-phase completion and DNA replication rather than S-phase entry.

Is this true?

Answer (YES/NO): NO